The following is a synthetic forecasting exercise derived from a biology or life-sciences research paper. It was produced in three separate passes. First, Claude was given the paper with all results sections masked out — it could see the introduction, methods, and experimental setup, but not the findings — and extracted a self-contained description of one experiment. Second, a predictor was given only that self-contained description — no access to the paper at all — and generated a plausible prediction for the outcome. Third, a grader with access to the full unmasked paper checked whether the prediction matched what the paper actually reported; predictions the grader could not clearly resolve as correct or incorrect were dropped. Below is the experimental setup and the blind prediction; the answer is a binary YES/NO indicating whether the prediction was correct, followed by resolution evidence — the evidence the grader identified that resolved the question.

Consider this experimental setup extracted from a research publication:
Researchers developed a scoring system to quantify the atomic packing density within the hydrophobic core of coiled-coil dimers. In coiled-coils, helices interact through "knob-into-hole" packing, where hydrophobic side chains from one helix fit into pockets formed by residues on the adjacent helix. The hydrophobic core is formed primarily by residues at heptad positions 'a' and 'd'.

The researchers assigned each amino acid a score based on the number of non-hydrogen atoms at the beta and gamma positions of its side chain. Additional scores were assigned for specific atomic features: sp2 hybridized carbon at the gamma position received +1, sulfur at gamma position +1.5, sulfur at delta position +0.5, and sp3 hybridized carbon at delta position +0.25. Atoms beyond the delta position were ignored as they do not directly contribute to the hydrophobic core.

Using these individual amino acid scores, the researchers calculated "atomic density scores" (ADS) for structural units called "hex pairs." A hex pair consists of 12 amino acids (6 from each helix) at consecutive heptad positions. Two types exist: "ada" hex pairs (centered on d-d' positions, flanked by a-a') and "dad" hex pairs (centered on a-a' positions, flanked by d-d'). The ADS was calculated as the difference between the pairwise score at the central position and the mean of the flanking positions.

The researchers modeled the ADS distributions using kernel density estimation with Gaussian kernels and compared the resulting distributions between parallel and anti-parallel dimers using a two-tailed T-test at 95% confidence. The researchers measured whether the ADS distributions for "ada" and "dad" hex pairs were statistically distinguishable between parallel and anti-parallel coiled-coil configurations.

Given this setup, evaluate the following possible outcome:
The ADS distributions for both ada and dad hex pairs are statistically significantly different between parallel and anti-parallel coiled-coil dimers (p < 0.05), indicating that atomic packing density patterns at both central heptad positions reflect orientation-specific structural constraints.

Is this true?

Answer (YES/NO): YES